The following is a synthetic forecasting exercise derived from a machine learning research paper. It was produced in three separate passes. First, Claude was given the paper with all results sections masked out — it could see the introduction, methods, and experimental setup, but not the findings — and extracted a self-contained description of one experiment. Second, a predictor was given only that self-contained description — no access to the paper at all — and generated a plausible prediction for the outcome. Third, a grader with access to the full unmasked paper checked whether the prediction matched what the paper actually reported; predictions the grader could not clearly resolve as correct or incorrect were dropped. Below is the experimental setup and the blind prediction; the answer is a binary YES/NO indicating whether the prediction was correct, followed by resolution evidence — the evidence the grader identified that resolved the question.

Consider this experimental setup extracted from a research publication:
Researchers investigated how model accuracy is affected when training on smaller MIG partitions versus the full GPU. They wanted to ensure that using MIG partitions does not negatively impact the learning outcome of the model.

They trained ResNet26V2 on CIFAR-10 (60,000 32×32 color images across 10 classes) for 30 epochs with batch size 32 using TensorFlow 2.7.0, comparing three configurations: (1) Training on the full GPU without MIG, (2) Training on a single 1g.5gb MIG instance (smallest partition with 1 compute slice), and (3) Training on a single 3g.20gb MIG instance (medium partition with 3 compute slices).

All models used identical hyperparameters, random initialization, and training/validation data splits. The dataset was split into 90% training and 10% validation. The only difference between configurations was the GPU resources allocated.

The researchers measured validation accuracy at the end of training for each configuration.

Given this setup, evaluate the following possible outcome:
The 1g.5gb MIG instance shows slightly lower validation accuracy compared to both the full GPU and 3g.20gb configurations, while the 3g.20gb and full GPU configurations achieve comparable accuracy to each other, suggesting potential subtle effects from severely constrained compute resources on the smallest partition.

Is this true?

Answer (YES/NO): NO